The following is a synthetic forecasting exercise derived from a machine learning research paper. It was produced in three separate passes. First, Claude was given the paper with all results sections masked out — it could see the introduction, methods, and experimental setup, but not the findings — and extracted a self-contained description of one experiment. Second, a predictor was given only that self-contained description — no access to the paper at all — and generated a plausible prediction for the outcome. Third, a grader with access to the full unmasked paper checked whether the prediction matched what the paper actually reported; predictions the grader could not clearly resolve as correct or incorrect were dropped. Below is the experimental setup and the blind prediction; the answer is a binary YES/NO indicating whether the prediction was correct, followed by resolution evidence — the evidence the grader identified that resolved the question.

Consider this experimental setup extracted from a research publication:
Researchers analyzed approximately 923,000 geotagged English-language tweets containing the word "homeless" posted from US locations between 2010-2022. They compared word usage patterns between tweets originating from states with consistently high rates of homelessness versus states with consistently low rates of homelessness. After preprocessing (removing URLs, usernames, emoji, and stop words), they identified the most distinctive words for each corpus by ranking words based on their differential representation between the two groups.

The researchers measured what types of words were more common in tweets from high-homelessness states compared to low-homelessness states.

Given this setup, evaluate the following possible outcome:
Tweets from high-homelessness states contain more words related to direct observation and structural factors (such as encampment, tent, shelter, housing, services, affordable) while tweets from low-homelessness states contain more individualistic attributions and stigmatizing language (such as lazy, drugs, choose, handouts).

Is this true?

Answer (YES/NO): NO